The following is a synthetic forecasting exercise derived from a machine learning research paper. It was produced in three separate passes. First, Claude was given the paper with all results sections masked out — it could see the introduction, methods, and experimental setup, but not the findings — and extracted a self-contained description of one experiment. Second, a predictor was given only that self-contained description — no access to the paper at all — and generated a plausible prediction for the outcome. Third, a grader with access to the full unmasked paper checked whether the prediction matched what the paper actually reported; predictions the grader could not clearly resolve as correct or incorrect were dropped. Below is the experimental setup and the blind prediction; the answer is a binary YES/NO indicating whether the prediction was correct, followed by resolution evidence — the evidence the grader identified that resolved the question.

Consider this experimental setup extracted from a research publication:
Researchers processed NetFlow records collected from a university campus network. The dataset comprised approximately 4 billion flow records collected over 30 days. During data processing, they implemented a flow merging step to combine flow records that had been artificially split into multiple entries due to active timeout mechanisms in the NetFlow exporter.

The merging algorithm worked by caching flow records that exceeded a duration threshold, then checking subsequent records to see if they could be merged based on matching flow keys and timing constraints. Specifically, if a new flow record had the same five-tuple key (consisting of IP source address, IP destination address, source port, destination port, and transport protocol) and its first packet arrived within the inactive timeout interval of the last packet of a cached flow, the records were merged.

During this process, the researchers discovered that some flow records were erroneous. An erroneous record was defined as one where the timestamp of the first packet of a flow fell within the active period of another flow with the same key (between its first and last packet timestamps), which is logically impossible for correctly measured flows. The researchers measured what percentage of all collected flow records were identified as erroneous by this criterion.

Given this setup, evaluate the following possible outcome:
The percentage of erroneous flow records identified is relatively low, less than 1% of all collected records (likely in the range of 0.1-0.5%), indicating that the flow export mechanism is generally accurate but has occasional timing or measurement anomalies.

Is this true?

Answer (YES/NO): NO